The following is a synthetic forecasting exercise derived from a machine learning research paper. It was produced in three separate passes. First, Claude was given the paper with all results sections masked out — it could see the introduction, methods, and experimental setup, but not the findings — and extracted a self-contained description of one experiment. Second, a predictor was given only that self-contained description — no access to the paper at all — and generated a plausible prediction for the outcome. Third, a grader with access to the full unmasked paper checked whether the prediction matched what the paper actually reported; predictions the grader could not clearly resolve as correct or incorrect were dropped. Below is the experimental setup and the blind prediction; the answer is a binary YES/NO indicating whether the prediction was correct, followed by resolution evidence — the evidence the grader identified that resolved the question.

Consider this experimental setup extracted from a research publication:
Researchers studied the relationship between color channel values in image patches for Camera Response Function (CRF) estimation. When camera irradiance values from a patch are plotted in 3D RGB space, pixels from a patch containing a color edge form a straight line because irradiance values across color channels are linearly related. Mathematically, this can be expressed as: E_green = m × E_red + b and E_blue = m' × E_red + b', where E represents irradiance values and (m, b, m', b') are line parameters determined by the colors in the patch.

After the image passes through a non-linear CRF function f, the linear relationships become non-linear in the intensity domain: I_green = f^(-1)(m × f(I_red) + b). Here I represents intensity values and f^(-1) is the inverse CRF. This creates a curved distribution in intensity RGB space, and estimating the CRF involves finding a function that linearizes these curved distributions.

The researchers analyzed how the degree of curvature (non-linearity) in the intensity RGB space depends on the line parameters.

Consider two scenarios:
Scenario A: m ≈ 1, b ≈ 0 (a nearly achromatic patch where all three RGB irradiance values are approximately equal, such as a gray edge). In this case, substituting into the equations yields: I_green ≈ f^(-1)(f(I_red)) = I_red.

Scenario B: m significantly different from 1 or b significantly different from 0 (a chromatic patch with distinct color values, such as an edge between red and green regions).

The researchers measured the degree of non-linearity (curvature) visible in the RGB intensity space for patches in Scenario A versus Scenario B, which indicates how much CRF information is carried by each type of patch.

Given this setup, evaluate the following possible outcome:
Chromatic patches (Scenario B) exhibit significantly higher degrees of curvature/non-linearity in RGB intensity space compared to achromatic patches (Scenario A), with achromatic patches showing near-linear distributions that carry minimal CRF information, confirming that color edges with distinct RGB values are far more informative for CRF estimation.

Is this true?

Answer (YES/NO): YES